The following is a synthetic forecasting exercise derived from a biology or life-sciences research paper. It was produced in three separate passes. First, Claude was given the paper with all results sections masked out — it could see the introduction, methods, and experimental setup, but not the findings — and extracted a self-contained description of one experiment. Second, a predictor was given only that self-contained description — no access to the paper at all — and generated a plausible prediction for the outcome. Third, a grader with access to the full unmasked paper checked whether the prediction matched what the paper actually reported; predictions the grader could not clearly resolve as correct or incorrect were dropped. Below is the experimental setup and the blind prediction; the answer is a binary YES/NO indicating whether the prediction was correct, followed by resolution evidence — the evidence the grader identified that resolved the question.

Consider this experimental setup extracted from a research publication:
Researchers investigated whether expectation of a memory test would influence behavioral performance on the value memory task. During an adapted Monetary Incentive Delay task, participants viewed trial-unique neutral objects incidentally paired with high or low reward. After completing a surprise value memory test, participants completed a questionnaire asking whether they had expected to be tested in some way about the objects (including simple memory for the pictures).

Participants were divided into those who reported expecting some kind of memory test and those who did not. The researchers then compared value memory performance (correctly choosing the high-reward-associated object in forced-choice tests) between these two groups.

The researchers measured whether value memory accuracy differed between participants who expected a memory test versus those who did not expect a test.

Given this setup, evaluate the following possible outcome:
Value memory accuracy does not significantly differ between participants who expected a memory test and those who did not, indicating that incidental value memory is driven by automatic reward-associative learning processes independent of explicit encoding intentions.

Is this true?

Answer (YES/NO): YES